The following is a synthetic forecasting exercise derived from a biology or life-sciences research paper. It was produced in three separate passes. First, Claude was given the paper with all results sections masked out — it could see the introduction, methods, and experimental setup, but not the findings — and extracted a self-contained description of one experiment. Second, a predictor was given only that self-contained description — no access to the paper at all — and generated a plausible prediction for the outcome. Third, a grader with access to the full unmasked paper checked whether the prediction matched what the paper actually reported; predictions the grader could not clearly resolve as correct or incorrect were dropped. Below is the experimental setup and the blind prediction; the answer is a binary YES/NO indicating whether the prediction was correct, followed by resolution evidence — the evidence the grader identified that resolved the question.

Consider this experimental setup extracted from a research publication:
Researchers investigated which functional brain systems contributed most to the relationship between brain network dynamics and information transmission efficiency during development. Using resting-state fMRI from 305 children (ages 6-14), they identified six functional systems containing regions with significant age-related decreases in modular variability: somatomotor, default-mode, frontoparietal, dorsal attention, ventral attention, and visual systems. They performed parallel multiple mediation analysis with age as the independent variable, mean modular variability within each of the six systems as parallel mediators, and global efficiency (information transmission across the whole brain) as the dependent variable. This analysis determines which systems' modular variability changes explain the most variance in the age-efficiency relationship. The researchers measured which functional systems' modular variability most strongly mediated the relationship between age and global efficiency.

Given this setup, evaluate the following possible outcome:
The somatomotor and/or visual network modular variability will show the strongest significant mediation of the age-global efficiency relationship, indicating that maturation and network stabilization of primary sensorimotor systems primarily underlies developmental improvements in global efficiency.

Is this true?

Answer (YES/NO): YES